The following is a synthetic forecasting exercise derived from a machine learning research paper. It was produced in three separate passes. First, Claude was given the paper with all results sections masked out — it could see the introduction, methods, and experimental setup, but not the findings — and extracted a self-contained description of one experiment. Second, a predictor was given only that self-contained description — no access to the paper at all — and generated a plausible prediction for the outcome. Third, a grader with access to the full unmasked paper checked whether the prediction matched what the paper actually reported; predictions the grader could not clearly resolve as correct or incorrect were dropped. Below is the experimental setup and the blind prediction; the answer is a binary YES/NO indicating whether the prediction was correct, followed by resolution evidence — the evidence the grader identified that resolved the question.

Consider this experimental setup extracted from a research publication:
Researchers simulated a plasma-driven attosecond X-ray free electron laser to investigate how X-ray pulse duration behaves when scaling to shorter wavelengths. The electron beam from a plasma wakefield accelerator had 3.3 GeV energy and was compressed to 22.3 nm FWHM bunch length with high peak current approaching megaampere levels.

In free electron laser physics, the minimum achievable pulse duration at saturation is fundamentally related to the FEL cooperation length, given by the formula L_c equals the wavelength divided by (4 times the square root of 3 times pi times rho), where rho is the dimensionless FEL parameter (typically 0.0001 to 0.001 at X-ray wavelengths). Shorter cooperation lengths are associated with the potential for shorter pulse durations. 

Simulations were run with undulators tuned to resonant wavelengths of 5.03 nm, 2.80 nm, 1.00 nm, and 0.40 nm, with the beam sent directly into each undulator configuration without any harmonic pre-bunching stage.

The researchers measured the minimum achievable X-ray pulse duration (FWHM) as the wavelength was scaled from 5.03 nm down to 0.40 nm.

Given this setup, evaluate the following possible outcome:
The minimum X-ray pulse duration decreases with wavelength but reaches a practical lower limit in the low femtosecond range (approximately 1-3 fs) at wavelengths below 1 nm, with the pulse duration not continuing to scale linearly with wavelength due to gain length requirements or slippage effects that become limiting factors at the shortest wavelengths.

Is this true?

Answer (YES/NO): NO